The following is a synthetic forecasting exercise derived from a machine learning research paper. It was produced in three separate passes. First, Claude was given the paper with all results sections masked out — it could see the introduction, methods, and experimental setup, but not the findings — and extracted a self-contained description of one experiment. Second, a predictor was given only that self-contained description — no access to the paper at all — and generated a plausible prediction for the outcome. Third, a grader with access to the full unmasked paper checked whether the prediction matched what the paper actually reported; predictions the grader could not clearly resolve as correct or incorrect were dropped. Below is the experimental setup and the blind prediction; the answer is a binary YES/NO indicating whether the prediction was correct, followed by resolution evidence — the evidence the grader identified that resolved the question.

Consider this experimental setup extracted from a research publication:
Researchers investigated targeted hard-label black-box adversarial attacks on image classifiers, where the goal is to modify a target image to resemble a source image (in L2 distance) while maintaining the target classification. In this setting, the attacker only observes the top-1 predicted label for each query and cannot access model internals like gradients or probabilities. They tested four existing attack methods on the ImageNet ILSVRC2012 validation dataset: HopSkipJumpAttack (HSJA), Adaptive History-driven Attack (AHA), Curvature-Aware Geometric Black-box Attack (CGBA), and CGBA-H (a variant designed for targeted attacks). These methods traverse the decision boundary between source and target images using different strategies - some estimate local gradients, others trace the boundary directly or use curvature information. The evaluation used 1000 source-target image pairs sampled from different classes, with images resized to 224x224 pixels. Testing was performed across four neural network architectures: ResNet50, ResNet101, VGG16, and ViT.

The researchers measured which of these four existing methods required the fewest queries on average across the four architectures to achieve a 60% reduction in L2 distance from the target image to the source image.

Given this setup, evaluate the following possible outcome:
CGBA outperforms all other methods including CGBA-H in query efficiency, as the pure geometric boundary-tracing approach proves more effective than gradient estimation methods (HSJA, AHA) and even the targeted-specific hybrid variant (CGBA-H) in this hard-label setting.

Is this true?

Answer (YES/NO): NO